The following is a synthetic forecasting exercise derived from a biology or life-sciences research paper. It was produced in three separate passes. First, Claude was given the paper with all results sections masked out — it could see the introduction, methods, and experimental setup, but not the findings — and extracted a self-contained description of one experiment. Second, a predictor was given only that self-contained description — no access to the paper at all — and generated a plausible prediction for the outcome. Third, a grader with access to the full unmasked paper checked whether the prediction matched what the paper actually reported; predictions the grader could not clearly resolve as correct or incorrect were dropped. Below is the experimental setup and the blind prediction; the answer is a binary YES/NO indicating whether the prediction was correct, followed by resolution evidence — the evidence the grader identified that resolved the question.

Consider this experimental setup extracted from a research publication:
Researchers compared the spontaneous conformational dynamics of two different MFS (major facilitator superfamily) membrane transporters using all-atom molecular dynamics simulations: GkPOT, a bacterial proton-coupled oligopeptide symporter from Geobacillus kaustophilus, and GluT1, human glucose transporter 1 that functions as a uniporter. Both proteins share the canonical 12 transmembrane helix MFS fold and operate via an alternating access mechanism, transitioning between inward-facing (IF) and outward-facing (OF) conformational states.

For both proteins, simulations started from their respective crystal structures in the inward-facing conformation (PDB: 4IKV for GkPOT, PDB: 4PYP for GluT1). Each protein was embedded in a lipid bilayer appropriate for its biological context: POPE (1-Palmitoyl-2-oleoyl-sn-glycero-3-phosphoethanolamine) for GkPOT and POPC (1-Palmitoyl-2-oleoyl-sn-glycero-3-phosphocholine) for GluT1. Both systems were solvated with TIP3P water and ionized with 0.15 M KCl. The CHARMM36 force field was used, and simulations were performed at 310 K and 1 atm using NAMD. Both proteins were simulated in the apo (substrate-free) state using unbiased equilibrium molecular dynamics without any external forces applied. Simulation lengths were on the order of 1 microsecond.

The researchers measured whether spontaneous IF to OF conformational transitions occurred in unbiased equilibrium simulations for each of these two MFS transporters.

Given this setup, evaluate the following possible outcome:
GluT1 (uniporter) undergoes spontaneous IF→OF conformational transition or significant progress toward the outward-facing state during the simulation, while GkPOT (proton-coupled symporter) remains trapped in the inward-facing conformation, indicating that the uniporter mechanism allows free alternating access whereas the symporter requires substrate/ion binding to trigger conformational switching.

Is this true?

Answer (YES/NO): YES